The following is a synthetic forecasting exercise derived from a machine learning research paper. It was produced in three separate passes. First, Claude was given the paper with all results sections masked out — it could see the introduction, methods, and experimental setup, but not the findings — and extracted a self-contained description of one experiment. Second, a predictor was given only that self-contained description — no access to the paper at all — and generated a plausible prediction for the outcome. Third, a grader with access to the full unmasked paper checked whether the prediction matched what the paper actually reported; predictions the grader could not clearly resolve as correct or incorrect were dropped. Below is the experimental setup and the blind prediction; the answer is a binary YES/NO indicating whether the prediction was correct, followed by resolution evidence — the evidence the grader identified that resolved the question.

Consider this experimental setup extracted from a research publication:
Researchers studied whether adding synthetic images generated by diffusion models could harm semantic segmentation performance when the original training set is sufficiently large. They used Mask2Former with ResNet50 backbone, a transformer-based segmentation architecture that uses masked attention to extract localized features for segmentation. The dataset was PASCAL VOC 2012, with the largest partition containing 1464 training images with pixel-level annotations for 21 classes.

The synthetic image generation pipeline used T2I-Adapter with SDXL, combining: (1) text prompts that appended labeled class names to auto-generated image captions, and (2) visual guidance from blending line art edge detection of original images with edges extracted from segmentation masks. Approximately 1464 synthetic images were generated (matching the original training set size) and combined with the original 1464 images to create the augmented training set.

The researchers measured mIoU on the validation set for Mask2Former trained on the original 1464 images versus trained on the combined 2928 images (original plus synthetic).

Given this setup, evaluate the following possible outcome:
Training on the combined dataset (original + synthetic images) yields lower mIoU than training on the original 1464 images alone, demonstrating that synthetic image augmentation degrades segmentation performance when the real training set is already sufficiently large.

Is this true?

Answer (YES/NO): YES